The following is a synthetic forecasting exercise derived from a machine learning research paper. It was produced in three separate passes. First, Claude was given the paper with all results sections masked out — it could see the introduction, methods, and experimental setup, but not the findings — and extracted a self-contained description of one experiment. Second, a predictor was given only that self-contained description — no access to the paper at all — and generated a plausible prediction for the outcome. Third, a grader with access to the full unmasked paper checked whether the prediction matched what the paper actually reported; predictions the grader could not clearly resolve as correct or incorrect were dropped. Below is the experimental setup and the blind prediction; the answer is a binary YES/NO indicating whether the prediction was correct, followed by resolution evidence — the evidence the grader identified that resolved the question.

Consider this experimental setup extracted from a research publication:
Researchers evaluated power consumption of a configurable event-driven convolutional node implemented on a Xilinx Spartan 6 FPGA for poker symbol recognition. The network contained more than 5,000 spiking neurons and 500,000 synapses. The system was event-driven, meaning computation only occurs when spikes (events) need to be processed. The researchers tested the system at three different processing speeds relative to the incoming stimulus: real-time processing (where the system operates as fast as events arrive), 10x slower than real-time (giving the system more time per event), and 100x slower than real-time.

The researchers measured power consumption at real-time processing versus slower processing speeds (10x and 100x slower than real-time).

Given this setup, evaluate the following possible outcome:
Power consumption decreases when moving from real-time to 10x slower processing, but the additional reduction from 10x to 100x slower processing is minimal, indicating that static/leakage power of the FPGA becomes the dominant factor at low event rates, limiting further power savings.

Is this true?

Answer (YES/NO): NO